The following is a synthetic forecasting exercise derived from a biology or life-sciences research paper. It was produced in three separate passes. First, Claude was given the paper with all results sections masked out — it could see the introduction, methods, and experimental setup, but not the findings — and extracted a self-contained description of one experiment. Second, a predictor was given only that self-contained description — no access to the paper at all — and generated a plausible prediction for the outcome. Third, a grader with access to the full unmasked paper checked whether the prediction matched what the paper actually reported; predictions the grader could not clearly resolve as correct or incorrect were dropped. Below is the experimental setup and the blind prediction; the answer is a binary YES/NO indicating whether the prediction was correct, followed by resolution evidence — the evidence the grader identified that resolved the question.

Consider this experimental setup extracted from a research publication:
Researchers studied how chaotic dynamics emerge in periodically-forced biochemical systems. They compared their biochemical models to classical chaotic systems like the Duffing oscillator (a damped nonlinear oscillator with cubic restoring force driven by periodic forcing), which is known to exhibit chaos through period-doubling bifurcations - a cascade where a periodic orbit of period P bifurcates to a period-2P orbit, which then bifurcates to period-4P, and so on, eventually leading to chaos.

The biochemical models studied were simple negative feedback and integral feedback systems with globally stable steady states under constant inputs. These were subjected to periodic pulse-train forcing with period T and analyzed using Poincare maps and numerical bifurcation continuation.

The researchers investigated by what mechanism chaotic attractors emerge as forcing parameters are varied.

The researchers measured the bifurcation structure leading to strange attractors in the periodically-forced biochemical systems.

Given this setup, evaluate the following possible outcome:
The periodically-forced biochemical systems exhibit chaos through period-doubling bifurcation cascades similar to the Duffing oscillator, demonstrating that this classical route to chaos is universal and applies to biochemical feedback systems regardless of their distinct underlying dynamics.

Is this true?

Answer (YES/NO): YES